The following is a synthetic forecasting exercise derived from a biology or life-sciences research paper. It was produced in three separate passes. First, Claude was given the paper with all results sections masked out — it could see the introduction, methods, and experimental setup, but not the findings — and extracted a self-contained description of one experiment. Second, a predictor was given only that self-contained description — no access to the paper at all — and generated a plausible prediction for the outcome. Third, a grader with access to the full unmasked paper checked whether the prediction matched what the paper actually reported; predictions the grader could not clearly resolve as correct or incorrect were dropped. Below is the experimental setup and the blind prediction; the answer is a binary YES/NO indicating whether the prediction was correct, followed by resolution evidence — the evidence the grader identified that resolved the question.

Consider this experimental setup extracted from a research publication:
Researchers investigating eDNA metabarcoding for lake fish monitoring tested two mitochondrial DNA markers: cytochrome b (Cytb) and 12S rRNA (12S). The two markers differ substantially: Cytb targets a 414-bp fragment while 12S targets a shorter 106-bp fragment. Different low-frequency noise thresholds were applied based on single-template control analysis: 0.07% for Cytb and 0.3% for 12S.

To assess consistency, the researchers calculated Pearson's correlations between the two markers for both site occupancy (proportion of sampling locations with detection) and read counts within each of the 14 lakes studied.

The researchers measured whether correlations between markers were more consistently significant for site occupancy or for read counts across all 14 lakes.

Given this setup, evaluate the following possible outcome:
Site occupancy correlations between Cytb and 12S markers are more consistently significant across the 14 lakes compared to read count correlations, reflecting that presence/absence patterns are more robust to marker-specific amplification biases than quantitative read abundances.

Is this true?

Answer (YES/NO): YES